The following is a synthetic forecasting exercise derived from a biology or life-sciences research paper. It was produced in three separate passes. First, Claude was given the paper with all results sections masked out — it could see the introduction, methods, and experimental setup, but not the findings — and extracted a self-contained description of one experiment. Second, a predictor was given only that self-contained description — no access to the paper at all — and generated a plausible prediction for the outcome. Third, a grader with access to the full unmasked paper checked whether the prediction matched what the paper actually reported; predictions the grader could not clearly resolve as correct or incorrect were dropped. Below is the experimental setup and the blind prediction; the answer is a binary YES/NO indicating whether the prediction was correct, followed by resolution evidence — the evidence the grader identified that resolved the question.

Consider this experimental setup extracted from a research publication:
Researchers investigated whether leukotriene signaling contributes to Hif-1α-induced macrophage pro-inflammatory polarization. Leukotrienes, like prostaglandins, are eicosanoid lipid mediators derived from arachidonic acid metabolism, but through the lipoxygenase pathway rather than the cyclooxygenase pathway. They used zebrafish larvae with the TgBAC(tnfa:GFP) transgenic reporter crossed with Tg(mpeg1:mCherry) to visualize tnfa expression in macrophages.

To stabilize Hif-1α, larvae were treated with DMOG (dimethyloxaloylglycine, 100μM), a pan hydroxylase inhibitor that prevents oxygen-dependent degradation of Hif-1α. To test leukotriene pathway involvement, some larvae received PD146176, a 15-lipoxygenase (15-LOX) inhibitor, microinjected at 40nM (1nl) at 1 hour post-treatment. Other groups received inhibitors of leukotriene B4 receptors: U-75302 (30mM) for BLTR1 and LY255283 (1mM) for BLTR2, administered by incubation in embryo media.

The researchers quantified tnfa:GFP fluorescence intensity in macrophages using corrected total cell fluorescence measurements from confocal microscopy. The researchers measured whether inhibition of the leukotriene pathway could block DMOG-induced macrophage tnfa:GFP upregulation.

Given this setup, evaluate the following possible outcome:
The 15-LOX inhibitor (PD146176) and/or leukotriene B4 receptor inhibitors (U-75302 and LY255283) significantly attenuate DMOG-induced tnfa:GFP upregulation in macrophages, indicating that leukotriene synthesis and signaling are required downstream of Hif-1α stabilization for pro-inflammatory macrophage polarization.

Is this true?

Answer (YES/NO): NO